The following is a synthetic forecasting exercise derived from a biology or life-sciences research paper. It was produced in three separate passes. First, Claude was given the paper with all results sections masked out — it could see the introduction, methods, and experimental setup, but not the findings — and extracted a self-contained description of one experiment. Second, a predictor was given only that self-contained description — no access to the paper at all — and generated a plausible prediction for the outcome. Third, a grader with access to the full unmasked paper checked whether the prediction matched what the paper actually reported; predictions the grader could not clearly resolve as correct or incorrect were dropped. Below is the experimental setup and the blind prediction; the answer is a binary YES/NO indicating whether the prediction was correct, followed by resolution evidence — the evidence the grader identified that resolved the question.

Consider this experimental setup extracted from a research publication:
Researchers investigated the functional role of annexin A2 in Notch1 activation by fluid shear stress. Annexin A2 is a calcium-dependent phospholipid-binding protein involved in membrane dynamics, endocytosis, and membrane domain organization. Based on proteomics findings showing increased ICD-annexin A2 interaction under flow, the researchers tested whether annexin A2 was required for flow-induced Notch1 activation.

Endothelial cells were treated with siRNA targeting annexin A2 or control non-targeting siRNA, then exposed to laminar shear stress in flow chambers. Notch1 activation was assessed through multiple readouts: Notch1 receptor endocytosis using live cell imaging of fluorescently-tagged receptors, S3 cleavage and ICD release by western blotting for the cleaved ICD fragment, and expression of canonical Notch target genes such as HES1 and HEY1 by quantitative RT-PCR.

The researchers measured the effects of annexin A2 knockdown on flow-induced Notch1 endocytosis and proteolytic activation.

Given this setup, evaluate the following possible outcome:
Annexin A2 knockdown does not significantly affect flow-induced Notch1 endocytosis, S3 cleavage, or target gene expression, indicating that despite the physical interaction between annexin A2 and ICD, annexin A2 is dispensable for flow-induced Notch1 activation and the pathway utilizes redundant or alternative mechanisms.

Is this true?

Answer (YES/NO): NO